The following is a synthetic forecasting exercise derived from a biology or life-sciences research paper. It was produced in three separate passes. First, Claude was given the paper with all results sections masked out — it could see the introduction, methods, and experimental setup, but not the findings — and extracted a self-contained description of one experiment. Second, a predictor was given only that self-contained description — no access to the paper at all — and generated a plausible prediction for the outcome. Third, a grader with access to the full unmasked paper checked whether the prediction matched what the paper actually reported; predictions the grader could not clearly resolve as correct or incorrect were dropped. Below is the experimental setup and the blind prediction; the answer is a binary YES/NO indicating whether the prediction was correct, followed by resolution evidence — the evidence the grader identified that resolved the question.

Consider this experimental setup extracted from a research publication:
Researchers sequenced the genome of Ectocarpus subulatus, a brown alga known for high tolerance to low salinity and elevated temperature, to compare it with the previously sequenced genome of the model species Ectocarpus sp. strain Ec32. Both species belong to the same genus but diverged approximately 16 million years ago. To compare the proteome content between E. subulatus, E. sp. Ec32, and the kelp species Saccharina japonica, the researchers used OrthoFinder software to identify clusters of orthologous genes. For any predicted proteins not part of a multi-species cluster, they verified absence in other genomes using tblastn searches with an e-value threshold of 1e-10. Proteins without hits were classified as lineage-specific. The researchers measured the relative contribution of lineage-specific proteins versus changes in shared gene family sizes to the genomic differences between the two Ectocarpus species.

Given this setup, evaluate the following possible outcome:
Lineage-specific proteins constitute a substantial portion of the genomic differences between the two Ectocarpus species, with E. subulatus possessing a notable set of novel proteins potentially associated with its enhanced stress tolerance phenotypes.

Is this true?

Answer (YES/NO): YES